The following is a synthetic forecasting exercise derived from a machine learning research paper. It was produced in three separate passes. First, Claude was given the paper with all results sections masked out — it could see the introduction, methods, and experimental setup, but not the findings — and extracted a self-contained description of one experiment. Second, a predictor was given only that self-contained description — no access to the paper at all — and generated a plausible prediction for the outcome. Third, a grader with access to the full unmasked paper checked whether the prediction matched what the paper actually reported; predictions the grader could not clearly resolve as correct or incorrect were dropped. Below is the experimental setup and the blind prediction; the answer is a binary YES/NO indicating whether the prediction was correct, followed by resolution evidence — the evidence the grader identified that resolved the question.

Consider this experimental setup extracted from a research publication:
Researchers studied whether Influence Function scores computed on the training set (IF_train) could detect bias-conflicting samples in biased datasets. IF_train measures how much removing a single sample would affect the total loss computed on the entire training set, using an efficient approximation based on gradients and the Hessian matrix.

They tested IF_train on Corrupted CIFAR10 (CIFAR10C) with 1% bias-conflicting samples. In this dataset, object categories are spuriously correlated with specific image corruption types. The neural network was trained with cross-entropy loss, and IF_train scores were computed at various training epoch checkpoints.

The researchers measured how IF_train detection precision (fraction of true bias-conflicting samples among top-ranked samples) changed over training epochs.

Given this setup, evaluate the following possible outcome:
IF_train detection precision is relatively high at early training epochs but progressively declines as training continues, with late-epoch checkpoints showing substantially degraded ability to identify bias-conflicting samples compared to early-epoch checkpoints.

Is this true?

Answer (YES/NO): YES